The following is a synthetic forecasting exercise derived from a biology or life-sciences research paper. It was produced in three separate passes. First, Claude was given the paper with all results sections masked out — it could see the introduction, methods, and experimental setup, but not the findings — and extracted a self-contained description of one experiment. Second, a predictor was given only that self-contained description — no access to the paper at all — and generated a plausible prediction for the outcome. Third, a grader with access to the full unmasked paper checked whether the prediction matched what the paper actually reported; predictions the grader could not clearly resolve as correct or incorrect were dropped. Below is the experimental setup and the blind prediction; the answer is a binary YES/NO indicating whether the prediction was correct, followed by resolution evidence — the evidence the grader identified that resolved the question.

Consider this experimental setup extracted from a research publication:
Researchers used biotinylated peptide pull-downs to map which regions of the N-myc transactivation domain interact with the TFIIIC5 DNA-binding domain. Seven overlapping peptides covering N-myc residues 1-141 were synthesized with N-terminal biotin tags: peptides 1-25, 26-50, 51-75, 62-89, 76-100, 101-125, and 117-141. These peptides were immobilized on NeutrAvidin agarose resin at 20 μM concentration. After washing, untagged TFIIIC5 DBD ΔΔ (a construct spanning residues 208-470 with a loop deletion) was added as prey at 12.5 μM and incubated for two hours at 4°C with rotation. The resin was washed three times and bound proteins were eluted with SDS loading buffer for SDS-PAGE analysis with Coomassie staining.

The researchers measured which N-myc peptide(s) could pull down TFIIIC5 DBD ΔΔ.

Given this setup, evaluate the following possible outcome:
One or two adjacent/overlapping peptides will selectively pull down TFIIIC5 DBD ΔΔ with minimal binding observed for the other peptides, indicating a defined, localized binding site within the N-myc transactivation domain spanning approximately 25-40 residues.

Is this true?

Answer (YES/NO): NO